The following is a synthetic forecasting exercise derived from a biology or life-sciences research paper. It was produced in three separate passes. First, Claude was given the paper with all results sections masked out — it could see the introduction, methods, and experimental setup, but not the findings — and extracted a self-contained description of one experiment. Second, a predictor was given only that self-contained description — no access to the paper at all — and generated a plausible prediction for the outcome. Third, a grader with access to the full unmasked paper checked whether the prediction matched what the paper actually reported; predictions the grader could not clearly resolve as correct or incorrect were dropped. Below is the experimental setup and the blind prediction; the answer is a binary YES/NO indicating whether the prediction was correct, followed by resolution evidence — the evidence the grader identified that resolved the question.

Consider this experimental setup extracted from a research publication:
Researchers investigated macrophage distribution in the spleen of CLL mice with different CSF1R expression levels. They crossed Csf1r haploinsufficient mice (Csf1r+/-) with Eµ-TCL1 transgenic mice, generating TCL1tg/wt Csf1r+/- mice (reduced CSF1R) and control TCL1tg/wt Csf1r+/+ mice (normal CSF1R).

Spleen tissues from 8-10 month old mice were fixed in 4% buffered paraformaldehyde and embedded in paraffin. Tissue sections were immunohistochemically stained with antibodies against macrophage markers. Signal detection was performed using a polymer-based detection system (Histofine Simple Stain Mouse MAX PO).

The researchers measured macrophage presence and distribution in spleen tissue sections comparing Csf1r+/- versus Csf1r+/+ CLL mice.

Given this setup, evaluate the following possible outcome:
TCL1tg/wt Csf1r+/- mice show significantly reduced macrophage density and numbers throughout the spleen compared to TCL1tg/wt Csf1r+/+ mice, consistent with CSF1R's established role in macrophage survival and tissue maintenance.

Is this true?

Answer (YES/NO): NO